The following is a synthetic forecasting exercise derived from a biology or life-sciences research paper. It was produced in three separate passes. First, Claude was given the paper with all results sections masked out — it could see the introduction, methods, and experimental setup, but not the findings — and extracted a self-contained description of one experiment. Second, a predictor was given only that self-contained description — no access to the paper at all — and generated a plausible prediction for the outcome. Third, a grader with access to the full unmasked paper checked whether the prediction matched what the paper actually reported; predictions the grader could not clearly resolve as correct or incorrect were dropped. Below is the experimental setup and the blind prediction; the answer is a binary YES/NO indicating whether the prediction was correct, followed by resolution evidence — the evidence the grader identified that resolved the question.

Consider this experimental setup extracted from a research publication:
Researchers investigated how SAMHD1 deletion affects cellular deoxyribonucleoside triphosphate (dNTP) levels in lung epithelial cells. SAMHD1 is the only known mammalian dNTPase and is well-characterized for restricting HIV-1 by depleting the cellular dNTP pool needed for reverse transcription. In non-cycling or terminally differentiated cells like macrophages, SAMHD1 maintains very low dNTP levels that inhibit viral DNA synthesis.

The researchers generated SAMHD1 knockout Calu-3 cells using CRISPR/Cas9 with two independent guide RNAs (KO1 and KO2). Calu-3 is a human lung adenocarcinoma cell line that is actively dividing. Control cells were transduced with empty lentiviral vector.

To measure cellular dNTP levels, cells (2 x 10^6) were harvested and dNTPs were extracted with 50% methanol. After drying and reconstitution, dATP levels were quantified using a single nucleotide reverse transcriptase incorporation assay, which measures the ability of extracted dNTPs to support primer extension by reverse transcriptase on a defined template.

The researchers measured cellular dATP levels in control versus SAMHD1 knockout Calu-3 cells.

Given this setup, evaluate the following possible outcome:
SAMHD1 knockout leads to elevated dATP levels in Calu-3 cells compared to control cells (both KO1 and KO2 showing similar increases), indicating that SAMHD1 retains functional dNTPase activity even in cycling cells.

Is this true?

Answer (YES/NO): YES